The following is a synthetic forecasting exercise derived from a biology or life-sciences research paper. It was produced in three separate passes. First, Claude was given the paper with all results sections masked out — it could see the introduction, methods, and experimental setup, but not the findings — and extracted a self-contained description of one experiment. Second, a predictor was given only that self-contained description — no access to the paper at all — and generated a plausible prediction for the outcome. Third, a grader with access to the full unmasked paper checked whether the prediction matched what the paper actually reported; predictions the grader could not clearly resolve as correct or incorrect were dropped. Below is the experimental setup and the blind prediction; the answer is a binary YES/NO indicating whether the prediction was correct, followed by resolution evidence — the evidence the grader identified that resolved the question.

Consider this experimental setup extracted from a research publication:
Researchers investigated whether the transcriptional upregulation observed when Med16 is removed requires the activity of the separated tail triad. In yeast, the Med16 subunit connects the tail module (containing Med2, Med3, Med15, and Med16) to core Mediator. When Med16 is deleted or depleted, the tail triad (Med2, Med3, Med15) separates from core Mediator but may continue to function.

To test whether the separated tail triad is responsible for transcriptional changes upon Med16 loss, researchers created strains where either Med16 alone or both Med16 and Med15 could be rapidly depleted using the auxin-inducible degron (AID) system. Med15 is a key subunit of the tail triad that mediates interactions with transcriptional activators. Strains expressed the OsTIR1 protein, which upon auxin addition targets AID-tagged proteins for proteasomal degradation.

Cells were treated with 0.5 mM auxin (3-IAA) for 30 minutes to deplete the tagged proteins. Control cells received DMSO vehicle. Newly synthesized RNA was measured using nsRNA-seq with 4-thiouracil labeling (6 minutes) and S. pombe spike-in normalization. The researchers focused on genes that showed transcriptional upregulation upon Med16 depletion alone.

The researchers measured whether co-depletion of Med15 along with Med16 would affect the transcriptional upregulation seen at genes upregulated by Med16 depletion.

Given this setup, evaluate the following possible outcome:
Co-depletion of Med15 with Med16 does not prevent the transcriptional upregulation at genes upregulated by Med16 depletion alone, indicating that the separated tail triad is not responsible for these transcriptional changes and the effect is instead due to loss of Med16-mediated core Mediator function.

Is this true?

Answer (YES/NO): NO